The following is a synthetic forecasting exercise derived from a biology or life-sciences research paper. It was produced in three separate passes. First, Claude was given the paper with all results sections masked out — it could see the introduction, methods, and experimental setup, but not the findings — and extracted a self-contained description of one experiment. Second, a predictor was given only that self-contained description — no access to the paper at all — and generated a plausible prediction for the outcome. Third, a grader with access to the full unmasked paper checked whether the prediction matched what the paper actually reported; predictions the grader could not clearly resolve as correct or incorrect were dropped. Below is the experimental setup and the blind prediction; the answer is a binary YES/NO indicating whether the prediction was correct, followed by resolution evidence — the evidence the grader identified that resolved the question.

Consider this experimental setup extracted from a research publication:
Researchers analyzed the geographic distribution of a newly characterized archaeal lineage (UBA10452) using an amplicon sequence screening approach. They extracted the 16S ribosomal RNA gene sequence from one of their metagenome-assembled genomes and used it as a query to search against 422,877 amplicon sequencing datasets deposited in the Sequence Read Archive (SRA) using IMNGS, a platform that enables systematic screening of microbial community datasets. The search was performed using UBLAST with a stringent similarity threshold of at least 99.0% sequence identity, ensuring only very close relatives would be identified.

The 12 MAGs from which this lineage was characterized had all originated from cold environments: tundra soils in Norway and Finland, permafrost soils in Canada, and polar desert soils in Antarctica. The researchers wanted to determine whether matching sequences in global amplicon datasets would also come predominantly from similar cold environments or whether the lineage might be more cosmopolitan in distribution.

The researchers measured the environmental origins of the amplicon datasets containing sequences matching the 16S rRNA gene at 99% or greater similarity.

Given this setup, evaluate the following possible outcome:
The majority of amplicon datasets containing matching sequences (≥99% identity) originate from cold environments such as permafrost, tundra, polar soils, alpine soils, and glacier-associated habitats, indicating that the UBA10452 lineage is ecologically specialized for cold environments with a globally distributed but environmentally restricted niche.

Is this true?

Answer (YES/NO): YES